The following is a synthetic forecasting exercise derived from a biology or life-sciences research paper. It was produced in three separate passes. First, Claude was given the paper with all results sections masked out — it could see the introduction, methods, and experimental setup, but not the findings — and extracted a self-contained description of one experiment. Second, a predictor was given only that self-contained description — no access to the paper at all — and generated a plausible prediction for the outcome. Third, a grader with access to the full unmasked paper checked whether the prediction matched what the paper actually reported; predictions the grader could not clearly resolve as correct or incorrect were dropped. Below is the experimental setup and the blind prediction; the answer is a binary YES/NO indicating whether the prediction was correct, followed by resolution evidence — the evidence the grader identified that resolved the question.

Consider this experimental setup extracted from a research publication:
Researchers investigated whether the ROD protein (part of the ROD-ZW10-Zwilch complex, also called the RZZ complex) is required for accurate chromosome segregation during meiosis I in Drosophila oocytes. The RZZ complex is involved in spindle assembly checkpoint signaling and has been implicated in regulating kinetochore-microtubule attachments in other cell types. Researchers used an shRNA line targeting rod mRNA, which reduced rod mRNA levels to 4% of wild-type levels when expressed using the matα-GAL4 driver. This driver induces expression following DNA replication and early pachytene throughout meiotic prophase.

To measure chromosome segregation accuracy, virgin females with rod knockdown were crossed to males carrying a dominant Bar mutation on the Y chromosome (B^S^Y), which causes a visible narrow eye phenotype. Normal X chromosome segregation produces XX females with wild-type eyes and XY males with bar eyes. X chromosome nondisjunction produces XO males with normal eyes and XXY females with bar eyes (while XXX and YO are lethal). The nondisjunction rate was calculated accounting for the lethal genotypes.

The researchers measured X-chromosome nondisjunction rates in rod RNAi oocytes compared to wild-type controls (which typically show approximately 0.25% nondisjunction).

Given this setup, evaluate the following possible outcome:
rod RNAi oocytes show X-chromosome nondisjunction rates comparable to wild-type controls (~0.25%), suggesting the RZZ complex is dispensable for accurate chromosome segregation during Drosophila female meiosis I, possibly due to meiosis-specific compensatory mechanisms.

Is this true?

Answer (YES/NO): NO